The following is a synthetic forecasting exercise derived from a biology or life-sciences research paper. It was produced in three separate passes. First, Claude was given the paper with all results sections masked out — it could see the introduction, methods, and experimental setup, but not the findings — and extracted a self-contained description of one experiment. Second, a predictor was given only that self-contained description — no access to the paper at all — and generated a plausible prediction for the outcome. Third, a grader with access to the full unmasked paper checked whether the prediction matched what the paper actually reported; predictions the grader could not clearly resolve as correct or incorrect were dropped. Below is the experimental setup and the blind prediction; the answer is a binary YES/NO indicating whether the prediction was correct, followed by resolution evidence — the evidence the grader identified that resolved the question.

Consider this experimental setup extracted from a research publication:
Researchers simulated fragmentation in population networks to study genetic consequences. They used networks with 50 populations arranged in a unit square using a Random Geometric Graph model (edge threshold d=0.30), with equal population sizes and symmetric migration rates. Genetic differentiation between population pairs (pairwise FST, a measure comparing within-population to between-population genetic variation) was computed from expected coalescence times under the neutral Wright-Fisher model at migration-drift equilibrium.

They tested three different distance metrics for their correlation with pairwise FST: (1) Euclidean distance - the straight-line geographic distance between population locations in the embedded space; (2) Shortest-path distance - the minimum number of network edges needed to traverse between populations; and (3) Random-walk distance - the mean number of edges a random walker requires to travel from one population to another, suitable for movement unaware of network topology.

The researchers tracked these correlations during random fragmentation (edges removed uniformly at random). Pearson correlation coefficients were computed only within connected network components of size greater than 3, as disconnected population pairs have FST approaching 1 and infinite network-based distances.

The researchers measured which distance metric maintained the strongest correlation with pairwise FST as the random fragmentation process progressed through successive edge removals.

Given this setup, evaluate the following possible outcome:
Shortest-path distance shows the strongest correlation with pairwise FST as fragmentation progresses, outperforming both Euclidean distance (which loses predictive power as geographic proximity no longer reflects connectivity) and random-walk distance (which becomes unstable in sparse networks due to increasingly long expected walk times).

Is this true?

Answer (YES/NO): NO